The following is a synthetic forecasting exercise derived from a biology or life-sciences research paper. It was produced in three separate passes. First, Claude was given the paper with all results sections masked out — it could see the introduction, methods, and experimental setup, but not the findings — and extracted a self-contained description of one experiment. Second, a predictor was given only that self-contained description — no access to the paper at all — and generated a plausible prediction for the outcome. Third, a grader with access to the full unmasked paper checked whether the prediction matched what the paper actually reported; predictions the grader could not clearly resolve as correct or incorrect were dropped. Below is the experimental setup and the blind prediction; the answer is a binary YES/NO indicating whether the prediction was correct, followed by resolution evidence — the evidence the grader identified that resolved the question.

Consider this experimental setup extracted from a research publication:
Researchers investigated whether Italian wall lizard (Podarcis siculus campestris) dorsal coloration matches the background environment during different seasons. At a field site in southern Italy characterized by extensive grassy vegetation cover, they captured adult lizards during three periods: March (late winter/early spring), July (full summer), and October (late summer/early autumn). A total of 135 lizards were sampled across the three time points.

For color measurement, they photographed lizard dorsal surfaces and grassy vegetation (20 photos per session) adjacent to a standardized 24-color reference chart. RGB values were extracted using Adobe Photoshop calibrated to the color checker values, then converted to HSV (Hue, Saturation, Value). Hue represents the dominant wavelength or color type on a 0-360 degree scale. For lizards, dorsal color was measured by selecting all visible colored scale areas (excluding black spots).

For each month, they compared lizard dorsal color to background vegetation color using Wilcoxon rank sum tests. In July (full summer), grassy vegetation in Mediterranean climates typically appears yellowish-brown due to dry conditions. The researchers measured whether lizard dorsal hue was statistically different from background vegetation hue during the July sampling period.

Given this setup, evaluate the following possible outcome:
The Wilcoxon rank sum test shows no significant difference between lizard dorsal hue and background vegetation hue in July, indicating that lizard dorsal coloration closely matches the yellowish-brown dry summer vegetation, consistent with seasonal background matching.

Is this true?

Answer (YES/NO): YES